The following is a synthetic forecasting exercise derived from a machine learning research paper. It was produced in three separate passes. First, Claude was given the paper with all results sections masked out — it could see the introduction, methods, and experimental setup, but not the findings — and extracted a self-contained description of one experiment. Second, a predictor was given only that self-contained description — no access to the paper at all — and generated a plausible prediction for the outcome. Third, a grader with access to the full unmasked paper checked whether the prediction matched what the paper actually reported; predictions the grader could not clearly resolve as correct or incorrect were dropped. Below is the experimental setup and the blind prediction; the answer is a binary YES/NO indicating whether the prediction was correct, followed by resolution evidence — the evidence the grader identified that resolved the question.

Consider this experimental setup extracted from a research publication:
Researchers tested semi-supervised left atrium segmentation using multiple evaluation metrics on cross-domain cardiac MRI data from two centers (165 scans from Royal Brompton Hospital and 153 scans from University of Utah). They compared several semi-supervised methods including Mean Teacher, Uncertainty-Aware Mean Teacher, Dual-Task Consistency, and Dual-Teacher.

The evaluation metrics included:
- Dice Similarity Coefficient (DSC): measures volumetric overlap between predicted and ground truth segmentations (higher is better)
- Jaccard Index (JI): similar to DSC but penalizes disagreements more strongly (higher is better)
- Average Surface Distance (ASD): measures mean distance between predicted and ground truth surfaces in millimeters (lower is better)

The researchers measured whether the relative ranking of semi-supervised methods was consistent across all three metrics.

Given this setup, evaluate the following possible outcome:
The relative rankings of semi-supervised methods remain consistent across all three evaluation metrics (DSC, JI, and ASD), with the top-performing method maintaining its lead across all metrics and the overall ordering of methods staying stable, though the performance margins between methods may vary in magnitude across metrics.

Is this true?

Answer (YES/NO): NO